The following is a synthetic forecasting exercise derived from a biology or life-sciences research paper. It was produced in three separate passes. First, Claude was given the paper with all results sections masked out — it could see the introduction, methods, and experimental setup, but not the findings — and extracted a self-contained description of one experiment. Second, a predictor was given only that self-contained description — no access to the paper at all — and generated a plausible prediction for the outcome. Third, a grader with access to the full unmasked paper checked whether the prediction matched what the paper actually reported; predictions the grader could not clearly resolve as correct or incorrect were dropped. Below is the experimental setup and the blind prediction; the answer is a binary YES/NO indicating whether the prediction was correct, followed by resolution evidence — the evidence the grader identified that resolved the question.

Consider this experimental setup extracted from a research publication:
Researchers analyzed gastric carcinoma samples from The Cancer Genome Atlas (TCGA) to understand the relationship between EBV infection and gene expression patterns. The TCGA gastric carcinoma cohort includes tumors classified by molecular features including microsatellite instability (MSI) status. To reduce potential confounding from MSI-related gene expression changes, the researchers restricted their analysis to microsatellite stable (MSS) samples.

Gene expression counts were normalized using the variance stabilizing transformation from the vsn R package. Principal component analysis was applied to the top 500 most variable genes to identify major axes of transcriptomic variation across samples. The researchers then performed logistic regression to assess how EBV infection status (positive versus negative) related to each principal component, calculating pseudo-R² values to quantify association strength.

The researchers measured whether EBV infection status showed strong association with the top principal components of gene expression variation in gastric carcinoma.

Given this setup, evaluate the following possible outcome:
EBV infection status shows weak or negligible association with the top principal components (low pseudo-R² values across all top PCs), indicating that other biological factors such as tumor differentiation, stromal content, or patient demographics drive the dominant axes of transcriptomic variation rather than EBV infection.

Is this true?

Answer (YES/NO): NO